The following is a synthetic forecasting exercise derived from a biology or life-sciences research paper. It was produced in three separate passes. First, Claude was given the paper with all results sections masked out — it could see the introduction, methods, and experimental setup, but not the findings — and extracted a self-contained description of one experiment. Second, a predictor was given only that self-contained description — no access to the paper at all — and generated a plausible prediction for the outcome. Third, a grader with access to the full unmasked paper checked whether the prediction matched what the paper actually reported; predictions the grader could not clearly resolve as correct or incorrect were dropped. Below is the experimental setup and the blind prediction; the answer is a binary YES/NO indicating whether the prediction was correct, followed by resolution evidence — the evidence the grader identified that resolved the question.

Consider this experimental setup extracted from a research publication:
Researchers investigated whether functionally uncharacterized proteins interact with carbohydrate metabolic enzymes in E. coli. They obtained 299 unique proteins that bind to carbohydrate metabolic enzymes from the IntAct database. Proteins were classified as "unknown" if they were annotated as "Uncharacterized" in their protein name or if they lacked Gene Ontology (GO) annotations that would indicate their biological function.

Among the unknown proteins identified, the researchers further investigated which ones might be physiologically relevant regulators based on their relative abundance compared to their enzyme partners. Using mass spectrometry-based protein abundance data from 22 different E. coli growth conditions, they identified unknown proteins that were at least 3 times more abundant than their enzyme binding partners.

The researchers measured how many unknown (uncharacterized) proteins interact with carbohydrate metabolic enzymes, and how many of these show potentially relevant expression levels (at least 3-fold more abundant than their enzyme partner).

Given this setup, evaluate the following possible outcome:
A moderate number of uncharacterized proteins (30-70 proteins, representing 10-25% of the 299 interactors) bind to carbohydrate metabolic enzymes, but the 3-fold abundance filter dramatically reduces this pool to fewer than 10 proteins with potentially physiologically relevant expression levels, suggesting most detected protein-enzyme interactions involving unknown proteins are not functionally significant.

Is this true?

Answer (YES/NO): YES